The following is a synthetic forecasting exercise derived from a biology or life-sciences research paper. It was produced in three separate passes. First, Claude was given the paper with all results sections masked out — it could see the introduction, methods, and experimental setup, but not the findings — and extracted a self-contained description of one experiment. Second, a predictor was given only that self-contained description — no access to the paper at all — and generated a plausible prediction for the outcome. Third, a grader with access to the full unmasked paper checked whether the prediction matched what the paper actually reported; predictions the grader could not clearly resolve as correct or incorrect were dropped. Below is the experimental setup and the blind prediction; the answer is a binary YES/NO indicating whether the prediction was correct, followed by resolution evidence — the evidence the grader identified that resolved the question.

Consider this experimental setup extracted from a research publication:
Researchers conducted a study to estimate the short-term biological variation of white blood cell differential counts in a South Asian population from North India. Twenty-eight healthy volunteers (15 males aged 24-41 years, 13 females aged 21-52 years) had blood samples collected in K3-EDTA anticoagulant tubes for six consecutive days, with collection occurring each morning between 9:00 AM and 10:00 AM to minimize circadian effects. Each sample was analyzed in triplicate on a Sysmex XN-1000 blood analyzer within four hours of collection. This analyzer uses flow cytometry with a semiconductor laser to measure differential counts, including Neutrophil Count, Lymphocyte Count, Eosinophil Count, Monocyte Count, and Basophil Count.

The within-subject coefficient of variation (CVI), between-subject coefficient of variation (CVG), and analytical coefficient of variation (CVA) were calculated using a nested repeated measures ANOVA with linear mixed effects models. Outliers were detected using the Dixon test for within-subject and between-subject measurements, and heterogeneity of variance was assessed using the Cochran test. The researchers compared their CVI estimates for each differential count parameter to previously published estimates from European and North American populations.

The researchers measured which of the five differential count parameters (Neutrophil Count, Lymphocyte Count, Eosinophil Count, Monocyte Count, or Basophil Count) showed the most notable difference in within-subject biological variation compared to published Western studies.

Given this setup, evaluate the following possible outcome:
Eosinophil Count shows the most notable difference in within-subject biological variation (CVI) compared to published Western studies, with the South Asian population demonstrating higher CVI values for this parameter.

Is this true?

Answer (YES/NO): YES